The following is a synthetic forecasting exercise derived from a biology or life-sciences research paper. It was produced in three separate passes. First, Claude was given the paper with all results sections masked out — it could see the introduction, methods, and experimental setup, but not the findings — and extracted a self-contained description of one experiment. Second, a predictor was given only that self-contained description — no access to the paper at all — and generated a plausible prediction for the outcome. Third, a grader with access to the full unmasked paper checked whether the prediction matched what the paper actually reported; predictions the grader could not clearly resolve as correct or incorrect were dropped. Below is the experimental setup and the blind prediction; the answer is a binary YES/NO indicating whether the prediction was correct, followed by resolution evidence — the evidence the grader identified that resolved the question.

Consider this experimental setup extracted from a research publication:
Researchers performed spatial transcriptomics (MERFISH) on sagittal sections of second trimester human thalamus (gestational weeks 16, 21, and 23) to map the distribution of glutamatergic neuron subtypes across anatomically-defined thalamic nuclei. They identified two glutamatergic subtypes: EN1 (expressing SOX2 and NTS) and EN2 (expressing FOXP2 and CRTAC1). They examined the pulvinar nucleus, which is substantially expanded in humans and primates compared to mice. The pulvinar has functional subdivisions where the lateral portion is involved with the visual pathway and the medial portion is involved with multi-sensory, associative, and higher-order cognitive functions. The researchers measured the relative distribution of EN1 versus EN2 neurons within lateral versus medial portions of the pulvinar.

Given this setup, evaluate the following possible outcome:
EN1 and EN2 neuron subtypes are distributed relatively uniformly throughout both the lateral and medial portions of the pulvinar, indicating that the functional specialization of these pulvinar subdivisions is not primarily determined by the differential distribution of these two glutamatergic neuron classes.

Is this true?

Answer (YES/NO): NO